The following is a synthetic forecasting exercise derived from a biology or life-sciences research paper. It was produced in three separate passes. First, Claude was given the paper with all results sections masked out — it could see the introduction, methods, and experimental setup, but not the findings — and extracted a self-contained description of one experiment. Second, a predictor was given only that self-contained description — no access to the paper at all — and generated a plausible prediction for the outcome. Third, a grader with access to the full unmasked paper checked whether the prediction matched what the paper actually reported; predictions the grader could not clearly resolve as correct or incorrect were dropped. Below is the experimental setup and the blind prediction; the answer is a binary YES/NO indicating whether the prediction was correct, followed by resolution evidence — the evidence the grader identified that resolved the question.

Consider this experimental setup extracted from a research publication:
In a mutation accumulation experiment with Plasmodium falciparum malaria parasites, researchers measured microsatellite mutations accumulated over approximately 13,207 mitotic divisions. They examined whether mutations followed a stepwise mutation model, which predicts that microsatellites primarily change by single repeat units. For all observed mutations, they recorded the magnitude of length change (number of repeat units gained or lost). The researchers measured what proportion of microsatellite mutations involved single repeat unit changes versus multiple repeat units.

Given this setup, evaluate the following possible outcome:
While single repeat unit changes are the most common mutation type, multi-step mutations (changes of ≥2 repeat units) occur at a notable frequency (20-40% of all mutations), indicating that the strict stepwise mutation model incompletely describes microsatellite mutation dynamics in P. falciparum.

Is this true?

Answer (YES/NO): NO